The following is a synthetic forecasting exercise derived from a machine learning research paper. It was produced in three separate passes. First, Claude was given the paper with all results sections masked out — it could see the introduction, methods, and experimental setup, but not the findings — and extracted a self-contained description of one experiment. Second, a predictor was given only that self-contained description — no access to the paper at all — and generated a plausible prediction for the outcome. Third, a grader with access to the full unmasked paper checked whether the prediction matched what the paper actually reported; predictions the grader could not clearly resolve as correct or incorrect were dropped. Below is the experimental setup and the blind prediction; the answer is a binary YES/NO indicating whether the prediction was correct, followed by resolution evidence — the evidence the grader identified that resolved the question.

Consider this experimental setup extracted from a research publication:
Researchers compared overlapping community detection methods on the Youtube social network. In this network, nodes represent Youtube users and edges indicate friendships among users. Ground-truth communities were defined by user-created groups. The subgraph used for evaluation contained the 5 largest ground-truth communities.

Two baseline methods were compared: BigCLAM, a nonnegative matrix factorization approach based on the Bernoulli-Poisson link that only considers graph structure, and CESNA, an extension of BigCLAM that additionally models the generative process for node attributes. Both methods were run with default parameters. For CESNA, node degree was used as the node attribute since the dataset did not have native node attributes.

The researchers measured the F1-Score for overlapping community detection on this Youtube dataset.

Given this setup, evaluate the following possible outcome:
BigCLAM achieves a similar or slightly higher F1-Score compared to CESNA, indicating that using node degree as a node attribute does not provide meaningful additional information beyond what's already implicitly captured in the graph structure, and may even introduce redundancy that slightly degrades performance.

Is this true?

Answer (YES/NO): YES